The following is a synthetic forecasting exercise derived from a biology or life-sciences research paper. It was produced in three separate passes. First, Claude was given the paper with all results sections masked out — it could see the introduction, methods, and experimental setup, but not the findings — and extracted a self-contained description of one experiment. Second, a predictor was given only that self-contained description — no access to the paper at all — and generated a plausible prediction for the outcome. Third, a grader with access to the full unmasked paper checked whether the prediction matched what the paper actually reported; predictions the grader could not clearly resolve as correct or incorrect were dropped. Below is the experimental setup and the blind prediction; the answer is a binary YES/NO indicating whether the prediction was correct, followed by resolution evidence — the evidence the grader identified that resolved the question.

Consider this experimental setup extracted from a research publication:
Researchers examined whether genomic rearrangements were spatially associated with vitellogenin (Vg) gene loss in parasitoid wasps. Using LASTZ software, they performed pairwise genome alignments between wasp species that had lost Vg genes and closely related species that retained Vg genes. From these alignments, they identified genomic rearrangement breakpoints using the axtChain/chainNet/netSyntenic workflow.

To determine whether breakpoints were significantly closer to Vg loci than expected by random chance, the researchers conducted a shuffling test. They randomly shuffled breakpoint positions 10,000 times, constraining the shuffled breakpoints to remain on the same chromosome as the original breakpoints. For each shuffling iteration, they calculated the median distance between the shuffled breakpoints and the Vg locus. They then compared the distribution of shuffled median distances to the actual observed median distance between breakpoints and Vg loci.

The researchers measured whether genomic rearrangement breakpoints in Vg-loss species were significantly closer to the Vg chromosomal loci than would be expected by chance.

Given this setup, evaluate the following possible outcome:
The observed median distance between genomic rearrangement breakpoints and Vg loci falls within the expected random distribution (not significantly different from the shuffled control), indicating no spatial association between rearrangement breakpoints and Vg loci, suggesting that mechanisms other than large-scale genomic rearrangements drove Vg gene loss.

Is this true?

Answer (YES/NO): NO